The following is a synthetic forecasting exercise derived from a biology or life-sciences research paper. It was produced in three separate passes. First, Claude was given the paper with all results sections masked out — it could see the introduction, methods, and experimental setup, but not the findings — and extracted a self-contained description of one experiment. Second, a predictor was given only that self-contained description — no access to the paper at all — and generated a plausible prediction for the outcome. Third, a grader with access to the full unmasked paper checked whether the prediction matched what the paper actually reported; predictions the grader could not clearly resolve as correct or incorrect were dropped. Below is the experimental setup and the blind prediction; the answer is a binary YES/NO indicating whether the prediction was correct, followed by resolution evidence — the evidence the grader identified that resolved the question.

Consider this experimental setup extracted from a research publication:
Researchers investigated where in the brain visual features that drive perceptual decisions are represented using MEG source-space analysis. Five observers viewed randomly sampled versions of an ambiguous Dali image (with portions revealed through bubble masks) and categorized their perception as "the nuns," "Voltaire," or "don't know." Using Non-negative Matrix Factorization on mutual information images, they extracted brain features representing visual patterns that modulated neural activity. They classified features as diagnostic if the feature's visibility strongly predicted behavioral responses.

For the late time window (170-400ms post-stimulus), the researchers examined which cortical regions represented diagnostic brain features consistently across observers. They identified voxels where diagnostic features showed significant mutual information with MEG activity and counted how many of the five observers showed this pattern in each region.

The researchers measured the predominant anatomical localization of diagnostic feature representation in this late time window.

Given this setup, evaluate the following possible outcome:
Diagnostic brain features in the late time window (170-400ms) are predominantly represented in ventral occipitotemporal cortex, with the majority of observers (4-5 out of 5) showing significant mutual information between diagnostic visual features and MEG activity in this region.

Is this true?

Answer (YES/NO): YES